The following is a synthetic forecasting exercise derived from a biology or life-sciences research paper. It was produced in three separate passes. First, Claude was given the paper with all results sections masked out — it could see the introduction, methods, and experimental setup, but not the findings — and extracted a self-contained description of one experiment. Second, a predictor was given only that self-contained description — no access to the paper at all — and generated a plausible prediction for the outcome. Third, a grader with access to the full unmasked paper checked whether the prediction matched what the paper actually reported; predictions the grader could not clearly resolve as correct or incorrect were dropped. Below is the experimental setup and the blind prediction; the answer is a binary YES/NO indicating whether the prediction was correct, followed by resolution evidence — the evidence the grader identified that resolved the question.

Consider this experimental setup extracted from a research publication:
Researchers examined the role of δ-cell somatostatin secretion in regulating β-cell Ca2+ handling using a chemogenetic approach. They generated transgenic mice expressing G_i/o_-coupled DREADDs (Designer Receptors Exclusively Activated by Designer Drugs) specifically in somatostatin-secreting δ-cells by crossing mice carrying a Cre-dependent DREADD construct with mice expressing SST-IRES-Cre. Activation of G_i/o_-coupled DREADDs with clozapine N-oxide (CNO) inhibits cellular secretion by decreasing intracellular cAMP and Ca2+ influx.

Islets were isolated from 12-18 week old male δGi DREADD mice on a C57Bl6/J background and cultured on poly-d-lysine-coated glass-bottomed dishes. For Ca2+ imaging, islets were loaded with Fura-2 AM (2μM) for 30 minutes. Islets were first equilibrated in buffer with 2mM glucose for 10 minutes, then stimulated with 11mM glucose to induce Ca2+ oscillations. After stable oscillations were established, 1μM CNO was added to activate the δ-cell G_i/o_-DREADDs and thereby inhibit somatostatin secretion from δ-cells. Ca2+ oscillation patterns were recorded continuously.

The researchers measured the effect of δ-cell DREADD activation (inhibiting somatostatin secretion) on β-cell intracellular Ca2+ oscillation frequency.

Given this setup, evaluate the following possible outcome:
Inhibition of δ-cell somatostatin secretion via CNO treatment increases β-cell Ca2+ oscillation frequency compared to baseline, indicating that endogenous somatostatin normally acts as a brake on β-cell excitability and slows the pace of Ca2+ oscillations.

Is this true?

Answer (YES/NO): YES